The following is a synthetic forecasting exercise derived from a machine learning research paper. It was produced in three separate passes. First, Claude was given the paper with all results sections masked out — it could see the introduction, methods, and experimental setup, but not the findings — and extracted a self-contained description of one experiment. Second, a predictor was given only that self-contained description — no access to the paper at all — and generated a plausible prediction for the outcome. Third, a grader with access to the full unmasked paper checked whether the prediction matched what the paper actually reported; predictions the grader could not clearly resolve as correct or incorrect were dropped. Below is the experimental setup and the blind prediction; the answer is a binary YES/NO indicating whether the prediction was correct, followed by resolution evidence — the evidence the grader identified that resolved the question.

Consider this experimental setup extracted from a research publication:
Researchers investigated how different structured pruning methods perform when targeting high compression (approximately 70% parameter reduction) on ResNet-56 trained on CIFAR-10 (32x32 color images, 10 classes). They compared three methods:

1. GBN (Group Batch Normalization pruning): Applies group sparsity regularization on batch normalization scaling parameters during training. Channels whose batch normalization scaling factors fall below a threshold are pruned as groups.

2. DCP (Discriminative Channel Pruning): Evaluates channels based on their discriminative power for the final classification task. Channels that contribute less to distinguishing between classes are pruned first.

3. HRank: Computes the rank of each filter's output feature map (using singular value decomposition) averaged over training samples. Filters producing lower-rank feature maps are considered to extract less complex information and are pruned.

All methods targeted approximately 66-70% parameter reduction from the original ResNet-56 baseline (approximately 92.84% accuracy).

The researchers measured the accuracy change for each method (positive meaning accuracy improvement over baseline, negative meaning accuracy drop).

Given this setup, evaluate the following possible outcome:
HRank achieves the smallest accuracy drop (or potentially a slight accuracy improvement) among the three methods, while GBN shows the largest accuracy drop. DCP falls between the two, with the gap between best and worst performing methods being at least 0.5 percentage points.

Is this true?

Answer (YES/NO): NO